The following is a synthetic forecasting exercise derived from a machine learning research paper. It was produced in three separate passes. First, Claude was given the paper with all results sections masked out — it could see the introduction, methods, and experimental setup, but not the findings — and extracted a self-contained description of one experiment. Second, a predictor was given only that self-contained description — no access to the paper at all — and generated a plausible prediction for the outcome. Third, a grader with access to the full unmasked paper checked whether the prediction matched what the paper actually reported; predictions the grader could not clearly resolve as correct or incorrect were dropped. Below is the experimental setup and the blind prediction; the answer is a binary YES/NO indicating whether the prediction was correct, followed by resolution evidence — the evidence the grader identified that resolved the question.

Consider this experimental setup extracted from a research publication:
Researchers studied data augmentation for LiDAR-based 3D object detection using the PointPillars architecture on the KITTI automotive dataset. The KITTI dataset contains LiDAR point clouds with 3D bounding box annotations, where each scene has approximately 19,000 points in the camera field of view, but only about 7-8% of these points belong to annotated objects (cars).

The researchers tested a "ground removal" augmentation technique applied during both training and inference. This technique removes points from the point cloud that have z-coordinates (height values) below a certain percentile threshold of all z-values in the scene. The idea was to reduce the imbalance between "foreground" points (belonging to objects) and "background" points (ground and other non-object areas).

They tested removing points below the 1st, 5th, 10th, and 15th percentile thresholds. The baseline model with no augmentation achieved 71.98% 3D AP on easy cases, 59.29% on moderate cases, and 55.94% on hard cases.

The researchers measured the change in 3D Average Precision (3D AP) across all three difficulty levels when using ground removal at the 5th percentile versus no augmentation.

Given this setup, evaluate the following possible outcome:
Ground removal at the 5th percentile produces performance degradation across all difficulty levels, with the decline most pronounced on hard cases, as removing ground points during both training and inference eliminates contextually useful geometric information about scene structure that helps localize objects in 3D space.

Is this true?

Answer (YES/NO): NO